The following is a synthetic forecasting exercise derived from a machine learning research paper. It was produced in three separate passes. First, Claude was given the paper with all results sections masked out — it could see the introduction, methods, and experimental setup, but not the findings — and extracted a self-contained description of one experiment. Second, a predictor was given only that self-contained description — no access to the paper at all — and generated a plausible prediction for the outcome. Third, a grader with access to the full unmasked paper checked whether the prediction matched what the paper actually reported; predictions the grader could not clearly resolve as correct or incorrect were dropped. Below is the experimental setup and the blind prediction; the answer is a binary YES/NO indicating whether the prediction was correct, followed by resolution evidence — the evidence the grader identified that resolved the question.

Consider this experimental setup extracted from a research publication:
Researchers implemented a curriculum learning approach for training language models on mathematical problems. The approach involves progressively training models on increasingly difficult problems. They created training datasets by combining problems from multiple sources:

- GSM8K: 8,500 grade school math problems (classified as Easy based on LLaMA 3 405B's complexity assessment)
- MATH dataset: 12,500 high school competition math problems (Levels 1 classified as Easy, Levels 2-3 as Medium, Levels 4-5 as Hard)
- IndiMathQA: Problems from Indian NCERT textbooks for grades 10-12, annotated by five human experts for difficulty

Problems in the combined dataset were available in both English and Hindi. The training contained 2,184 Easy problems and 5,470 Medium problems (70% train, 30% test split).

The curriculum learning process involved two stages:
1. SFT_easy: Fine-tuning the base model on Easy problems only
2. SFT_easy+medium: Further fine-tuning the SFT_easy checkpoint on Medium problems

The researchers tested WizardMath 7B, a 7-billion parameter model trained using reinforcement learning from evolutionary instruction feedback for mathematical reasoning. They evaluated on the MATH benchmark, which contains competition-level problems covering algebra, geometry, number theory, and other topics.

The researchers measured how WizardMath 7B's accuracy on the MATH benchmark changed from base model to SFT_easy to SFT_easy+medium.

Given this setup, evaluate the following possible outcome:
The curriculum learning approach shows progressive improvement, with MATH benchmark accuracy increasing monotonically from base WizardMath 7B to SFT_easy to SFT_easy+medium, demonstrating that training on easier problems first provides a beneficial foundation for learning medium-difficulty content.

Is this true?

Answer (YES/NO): YES